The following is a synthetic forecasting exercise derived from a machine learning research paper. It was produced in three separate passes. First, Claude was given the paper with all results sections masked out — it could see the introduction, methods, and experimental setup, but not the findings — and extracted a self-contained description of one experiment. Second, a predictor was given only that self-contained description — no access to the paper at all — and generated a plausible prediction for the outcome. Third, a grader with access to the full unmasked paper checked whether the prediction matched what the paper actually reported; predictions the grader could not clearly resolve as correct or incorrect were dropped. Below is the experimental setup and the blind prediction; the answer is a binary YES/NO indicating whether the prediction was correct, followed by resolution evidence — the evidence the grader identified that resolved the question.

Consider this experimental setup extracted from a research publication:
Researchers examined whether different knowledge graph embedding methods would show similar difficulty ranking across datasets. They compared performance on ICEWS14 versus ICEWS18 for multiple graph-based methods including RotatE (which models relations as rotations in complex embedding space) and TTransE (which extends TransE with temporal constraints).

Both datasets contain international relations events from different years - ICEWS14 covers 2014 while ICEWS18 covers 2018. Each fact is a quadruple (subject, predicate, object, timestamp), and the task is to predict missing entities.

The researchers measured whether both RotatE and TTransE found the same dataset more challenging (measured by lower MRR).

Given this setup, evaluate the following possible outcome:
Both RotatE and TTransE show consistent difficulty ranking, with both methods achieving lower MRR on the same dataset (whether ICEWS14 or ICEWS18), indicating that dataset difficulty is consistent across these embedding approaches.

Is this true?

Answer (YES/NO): YES